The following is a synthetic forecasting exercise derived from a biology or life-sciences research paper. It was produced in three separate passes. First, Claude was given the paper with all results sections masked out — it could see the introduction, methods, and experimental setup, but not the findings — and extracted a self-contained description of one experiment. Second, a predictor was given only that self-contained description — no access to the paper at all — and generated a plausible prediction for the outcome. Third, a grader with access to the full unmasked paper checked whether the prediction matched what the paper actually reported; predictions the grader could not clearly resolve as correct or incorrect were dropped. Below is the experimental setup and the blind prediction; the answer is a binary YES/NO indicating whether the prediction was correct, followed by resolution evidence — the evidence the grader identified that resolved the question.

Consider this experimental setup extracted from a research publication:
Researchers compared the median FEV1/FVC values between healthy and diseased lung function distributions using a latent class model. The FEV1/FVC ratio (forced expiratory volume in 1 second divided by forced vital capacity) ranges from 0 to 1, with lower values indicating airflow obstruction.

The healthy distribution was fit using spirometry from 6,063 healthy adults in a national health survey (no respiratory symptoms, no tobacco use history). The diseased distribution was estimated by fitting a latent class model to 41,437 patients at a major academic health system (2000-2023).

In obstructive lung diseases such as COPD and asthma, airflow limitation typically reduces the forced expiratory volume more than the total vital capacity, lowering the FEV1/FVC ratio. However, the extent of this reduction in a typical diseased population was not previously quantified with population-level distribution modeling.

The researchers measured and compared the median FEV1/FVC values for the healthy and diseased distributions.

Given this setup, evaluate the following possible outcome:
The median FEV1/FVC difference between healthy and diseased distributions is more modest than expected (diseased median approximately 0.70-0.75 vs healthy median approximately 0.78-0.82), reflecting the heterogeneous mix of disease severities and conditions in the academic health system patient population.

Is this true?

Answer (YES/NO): NO